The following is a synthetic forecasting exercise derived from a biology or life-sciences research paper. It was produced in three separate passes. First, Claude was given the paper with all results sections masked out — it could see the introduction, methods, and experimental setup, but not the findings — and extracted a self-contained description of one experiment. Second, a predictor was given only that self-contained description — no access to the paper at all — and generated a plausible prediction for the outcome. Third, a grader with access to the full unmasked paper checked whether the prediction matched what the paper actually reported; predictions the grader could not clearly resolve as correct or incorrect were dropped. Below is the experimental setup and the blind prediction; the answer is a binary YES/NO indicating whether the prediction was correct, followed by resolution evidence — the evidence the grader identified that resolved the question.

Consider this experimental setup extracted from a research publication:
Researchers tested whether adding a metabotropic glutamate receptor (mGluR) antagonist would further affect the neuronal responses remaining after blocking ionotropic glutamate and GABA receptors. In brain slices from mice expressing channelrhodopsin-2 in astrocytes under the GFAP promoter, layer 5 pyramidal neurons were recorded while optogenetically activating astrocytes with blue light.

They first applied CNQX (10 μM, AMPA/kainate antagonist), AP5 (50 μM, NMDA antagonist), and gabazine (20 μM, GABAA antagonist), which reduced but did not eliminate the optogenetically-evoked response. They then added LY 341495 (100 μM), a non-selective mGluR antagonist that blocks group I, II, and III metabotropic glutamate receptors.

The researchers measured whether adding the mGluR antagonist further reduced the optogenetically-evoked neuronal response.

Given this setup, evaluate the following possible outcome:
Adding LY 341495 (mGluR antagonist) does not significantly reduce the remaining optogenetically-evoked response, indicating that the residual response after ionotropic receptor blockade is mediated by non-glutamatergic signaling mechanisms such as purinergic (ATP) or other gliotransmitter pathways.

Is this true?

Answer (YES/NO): NO